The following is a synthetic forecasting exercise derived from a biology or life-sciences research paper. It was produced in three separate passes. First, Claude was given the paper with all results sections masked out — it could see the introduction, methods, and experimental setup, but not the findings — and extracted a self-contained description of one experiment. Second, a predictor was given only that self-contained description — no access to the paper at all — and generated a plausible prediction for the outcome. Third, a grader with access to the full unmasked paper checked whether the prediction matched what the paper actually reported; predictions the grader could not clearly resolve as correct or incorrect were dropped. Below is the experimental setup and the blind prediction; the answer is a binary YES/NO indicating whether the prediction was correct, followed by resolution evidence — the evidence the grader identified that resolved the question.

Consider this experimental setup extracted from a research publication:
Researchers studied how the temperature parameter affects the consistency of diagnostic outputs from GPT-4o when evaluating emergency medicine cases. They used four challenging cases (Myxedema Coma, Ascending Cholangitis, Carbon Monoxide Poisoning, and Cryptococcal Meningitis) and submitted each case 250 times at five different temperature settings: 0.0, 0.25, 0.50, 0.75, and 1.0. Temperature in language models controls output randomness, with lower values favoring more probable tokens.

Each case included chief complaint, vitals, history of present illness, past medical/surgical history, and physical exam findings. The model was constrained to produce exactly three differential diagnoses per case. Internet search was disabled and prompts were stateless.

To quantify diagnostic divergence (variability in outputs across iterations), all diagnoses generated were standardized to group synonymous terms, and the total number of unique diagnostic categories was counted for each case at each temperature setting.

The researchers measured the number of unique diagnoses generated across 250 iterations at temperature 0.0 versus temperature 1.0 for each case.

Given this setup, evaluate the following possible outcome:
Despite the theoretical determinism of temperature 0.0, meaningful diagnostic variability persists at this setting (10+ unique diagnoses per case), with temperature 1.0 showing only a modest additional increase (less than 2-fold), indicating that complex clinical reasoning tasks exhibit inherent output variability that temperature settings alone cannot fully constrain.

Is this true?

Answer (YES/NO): NO